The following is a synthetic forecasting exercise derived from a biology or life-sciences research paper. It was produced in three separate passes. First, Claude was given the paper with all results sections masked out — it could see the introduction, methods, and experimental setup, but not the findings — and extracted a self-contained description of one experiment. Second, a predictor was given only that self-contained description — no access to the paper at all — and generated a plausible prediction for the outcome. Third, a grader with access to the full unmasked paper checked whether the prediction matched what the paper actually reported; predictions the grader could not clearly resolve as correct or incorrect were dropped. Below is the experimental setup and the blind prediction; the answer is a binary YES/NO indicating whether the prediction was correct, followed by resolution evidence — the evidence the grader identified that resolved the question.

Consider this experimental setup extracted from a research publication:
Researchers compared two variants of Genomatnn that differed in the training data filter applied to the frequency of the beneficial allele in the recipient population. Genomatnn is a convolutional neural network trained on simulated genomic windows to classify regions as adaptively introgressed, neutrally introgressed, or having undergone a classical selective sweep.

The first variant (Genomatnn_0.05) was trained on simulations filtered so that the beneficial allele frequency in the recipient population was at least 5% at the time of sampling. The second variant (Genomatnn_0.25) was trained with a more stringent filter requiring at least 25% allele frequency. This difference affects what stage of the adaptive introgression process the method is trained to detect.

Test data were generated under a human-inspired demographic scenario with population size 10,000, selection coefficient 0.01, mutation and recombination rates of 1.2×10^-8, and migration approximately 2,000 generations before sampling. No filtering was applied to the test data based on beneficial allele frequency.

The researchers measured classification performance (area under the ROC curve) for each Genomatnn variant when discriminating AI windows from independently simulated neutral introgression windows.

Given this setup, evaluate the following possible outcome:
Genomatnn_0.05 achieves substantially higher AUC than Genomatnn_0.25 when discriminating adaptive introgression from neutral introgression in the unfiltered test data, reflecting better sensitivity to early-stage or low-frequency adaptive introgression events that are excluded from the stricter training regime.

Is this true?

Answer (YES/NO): NO